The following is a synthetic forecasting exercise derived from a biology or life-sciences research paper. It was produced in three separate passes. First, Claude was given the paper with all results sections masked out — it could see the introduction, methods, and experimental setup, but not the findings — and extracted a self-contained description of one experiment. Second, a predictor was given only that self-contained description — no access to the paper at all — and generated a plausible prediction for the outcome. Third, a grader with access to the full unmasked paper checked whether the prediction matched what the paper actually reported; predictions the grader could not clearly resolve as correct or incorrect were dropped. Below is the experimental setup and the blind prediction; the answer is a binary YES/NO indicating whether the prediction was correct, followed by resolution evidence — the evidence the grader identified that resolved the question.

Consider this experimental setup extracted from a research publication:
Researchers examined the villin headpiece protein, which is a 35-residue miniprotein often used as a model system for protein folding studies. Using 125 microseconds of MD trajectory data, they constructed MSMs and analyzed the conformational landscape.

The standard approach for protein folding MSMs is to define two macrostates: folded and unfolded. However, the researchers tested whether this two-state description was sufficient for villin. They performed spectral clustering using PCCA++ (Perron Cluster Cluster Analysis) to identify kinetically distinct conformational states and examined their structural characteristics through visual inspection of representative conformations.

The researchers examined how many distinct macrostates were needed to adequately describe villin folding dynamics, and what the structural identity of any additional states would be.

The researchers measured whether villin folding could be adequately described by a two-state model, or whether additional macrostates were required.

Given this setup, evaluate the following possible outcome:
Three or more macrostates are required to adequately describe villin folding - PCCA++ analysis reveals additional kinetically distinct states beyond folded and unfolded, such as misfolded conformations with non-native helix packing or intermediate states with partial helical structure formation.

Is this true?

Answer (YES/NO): YES